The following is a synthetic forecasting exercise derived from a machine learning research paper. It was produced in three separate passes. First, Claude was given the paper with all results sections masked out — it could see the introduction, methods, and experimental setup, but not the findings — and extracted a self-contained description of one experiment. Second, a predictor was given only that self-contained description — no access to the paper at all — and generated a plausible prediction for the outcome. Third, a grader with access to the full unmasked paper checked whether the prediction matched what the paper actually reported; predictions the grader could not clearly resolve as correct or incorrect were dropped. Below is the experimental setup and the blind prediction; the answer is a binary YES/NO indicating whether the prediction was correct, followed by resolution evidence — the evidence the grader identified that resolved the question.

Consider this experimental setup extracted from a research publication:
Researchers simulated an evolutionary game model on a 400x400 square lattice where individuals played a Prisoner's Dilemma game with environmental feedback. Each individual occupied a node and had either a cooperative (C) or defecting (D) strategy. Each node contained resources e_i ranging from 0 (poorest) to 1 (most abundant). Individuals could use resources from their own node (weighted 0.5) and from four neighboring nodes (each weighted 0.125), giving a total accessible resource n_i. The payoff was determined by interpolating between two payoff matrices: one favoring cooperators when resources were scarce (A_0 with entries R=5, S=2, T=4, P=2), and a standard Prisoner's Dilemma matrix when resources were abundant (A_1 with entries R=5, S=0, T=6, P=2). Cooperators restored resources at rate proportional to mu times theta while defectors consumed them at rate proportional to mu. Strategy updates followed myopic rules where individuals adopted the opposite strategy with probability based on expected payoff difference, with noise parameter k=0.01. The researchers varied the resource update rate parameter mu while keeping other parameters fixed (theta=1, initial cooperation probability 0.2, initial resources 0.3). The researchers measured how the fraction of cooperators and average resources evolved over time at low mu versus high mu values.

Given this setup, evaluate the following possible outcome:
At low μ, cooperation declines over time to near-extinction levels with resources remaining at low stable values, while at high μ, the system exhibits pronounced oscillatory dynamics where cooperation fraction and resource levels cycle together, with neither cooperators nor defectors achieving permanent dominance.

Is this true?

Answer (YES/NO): NO